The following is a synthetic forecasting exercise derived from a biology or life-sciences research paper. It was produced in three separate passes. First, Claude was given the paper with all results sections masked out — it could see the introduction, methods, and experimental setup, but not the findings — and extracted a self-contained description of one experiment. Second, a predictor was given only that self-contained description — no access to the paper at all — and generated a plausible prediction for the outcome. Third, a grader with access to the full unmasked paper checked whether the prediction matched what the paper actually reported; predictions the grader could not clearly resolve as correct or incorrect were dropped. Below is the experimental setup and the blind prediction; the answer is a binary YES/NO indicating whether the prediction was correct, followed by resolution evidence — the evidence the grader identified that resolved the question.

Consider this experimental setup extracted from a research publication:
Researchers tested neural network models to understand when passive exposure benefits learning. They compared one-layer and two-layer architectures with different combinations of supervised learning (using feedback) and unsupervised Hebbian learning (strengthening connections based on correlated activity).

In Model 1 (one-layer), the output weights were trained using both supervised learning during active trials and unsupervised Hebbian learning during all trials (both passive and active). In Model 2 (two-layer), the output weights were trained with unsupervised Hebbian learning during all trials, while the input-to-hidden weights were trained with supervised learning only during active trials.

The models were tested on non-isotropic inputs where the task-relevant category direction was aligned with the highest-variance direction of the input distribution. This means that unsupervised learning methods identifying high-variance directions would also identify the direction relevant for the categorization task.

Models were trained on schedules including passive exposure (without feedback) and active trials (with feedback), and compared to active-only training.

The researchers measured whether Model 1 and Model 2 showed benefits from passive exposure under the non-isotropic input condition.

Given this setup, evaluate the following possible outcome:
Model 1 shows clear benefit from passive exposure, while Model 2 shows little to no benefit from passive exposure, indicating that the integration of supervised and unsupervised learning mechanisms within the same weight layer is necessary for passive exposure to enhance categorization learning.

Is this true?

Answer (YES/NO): NO